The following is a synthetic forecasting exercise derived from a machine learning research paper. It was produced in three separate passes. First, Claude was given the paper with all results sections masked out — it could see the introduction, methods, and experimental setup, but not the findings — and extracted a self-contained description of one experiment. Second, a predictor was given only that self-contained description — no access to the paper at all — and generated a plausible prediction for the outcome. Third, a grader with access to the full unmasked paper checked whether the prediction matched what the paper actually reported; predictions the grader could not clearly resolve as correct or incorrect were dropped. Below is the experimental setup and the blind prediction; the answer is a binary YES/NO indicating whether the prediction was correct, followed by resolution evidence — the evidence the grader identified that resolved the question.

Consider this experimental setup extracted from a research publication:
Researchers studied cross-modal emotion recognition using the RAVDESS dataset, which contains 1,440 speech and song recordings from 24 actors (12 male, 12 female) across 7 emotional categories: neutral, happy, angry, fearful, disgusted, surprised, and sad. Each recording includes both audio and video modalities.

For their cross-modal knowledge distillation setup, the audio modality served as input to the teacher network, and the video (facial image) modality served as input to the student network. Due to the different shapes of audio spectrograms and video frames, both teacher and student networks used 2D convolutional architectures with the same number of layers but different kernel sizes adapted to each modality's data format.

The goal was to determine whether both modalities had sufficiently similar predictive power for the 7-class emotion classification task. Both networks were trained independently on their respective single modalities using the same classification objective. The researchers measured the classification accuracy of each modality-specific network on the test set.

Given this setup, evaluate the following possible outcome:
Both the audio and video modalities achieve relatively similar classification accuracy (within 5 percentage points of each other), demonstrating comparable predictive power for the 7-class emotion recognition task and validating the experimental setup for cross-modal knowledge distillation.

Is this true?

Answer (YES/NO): YES